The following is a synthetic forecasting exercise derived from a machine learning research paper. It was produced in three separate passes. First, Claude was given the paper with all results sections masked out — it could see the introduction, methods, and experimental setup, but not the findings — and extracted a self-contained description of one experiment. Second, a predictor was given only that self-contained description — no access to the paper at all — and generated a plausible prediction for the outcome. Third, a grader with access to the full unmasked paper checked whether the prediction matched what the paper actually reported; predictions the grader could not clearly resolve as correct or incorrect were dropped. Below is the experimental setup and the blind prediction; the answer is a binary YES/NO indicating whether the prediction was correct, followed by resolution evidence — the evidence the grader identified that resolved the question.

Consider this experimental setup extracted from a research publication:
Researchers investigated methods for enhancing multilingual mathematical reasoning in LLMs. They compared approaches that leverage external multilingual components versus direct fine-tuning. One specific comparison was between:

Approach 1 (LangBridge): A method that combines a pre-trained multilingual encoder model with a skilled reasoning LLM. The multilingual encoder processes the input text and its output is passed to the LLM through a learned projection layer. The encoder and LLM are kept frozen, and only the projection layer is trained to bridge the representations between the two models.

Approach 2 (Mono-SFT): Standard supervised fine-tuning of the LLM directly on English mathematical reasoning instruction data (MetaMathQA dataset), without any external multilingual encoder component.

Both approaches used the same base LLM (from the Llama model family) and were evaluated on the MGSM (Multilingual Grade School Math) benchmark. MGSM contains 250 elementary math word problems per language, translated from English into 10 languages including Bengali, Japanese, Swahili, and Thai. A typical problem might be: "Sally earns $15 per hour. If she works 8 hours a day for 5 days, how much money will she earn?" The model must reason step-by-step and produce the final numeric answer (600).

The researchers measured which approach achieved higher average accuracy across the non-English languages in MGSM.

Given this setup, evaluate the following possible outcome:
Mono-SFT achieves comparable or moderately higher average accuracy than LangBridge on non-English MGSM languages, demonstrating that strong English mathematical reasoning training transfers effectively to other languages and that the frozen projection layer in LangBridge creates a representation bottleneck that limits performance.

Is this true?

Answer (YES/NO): NO